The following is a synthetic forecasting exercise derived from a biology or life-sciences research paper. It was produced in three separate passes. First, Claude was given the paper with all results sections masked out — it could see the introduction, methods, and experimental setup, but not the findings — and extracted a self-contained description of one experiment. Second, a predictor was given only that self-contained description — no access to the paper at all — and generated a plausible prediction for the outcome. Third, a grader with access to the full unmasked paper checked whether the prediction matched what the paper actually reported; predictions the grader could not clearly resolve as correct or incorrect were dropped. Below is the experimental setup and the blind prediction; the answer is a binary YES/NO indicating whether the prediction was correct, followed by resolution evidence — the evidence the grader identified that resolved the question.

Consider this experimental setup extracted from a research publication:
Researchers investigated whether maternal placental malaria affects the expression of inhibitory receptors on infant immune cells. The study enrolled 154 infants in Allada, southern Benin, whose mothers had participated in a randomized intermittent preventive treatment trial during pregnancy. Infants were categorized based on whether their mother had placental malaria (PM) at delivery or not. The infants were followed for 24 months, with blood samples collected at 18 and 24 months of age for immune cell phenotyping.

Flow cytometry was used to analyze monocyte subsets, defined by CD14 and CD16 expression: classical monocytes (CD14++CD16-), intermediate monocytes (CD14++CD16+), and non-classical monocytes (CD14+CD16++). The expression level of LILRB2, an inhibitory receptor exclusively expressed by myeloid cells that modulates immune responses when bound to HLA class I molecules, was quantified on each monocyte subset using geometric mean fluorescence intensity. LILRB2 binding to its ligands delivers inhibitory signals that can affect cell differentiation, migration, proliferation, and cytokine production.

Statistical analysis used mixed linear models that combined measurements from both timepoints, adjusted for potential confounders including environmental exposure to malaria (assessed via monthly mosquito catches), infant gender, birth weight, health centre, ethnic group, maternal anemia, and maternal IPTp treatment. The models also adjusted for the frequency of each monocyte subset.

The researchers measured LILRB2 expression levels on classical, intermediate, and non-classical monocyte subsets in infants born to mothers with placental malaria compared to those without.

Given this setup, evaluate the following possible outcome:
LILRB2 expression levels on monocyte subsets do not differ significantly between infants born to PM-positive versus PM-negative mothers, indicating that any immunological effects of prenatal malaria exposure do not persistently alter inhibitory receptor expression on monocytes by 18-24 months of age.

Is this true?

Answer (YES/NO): NO